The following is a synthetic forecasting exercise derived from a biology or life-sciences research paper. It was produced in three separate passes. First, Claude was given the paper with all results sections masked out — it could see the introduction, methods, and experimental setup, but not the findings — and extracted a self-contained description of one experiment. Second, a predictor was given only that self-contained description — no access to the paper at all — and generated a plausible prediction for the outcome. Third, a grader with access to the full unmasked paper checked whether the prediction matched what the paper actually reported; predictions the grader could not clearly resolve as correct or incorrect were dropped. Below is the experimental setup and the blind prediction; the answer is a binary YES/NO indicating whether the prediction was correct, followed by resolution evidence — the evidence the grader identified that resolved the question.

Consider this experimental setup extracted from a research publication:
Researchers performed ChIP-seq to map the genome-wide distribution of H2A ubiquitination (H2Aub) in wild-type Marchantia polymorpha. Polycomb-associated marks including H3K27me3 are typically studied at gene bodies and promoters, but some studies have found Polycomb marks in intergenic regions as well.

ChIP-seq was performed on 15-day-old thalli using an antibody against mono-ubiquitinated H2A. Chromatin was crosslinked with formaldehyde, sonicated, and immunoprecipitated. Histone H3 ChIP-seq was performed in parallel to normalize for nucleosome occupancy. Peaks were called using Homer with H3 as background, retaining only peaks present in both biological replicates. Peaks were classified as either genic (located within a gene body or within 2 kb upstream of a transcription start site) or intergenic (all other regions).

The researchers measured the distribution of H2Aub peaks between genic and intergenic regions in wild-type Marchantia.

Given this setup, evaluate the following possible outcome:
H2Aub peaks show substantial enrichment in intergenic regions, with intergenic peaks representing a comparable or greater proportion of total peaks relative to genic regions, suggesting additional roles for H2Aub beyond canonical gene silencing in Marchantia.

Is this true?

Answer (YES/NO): NO